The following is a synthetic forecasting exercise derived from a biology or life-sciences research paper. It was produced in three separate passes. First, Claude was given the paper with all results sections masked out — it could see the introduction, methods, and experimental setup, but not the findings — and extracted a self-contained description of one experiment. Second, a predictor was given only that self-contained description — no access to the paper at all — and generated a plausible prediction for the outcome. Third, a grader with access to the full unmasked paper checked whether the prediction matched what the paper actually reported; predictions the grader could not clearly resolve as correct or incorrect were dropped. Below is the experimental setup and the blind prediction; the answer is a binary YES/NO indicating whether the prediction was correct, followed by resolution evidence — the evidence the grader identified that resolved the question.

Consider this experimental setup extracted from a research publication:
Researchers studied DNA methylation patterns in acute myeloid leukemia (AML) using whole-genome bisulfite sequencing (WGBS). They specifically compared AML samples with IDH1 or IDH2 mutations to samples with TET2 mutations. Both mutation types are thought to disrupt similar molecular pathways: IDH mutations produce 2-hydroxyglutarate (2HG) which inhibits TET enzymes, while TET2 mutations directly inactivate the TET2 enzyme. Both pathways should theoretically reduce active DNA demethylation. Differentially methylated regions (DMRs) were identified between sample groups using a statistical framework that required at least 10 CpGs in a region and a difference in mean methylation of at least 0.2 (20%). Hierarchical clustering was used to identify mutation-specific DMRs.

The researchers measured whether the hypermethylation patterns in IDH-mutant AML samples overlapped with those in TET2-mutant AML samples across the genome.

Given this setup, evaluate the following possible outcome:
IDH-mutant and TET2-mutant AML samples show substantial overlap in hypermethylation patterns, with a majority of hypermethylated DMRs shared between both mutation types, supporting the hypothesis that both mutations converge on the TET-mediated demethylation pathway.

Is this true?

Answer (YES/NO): NO